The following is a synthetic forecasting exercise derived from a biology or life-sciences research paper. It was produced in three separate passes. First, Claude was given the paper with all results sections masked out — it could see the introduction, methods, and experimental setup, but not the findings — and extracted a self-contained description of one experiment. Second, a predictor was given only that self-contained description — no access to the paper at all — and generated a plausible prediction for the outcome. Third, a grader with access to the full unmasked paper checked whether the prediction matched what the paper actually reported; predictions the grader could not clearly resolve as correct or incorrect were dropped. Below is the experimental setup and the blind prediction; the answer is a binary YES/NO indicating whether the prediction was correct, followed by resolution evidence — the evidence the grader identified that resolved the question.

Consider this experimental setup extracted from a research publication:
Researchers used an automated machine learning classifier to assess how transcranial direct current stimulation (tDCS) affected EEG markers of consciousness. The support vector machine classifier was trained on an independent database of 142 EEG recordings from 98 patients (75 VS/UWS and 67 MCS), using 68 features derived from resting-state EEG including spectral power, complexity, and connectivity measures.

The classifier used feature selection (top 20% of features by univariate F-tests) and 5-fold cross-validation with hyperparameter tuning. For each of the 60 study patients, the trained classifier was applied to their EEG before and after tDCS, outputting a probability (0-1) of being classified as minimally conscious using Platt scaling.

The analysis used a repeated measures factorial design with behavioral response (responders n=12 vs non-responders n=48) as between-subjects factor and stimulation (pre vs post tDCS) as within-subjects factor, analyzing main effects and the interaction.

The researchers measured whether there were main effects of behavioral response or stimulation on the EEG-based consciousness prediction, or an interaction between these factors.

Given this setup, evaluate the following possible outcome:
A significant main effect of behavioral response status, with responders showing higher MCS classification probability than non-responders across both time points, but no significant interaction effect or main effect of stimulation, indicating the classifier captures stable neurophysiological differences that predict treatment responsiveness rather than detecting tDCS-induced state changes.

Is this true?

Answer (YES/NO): NO